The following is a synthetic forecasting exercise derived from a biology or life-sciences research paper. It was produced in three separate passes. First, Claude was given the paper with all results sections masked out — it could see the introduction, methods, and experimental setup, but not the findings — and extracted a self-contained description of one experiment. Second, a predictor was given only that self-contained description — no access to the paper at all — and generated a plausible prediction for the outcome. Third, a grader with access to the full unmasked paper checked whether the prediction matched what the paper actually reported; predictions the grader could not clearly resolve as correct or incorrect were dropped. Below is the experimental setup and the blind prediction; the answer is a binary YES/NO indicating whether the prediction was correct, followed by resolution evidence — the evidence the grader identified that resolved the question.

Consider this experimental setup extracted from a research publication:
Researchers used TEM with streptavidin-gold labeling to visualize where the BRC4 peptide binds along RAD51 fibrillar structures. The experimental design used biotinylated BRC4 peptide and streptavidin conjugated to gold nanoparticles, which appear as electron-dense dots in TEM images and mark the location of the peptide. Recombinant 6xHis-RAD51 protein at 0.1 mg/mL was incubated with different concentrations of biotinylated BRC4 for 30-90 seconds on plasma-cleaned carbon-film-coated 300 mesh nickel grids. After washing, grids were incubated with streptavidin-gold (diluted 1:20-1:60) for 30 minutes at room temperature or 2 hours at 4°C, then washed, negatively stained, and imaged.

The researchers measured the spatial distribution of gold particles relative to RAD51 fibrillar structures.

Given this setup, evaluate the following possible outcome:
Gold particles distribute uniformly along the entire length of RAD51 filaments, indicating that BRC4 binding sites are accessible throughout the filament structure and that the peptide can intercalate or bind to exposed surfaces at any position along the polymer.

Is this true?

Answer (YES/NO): NO